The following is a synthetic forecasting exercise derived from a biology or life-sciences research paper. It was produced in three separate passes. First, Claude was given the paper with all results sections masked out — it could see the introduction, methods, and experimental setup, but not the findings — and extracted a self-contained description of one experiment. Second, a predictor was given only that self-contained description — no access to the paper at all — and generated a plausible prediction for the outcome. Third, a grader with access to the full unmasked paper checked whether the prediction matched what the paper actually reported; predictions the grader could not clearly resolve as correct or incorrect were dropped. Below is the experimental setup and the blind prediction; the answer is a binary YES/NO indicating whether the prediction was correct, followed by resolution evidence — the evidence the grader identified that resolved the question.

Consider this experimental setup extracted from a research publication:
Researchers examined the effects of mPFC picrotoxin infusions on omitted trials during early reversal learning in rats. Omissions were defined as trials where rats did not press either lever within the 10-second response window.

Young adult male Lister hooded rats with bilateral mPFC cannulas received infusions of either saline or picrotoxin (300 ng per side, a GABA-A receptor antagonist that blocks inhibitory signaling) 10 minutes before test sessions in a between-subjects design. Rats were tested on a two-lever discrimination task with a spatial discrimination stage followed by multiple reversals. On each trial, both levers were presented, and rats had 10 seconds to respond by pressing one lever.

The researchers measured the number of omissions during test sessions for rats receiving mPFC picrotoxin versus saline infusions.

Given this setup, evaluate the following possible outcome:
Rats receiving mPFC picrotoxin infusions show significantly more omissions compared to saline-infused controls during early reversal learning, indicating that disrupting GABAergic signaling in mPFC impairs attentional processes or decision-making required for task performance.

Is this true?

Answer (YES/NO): YES